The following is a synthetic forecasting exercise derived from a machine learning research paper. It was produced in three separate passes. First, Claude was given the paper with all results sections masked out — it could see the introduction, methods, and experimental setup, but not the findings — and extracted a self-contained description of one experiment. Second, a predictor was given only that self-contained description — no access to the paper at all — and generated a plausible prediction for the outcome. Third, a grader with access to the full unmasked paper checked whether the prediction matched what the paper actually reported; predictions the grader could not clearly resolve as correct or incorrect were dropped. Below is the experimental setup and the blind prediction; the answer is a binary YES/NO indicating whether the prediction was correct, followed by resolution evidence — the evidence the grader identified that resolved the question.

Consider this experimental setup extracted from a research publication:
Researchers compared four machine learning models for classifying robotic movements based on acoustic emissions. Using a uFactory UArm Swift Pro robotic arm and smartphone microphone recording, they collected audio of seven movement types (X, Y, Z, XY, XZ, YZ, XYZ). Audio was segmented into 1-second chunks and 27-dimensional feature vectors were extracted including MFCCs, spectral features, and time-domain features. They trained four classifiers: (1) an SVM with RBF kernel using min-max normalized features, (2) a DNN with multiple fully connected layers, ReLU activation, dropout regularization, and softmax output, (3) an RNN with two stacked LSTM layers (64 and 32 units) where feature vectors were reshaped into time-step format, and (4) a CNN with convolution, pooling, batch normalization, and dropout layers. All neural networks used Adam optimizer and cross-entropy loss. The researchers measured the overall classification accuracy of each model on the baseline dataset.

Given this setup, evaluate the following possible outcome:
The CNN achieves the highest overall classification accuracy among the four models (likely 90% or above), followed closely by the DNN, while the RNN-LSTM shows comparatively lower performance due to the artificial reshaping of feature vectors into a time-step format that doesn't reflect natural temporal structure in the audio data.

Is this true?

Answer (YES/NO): NO